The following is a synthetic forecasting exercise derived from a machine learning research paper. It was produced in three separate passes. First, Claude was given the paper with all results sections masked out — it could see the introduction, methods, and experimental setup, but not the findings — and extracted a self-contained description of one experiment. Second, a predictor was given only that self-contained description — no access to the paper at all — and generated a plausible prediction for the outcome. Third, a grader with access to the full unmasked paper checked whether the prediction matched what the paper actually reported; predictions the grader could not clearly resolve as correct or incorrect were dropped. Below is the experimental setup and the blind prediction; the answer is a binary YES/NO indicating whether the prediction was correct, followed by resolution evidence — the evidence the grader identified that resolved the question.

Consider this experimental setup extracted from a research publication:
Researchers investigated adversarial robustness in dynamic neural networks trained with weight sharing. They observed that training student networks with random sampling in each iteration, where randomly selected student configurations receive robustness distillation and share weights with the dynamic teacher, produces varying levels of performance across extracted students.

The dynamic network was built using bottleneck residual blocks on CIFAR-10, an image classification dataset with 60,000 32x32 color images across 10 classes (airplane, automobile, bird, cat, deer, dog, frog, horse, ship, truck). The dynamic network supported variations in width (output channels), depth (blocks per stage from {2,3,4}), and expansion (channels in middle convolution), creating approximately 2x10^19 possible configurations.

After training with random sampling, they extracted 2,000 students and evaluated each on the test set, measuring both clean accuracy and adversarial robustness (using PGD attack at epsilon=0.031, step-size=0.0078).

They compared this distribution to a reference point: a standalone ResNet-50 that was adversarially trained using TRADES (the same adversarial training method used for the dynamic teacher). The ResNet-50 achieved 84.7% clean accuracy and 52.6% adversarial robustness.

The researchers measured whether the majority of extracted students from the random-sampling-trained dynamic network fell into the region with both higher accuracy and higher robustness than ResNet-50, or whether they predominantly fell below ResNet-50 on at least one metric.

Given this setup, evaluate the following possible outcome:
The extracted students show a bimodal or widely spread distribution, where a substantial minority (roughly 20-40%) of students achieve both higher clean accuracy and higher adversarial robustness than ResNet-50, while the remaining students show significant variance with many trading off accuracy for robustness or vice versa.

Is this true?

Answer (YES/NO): NO